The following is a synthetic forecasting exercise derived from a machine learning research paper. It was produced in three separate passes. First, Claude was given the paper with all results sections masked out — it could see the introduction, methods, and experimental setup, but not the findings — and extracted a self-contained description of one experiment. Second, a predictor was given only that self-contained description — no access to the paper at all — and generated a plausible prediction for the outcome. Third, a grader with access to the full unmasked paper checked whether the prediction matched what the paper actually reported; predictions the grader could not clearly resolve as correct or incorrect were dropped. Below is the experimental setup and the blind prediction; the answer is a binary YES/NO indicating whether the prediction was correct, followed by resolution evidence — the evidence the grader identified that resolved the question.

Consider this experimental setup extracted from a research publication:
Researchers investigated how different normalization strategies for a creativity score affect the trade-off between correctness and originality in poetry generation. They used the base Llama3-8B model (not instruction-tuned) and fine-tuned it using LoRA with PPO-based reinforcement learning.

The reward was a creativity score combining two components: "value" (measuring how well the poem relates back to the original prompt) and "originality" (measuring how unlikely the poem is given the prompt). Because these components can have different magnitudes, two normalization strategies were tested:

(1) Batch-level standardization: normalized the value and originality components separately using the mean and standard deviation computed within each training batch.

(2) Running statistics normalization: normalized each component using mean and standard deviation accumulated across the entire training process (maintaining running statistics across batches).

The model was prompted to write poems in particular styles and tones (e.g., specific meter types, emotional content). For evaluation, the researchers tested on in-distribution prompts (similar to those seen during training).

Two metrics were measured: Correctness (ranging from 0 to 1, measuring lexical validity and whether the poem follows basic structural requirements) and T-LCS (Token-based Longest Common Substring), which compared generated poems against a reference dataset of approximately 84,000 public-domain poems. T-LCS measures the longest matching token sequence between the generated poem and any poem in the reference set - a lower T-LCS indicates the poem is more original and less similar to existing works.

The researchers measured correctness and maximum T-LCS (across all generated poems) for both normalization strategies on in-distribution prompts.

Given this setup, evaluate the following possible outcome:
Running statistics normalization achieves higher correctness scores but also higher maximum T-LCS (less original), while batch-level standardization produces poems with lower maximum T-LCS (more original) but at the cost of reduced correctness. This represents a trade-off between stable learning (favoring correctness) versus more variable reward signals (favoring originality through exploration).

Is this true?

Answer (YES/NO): NO